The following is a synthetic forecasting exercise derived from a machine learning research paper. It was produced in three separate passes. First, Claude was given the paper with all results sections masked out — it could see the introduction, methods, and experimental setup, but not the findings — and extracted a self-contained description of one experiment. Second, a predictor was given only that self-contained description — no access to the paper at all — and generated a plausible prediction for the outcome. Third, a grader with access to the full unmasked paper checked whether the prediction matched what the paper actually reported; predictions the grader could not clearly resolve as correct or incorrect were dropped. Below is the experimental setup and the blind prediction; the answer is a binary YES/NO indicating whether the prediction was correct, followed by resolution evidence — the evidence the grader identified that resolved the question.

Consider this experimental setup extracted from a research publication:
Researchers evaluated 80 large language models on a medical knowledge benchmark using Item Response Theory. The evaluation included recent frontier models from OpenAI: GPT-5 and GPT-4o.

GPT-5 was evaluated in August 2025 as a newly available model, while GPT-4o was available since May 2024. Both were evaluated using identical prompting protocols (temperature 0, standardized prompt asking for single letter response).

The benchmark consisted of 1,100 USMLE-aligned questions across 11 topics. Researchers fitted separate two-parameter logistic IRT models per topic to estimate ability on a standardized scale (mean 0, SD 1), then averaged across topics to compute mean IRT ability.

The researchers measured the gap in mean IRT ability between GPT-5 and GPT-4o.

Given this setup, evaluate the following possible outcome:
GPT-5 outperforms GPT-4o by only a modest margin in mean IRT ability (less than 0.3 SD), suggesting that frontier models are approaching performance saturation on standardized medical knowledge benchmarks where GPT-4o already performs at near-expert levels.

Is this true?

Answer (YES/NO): NO